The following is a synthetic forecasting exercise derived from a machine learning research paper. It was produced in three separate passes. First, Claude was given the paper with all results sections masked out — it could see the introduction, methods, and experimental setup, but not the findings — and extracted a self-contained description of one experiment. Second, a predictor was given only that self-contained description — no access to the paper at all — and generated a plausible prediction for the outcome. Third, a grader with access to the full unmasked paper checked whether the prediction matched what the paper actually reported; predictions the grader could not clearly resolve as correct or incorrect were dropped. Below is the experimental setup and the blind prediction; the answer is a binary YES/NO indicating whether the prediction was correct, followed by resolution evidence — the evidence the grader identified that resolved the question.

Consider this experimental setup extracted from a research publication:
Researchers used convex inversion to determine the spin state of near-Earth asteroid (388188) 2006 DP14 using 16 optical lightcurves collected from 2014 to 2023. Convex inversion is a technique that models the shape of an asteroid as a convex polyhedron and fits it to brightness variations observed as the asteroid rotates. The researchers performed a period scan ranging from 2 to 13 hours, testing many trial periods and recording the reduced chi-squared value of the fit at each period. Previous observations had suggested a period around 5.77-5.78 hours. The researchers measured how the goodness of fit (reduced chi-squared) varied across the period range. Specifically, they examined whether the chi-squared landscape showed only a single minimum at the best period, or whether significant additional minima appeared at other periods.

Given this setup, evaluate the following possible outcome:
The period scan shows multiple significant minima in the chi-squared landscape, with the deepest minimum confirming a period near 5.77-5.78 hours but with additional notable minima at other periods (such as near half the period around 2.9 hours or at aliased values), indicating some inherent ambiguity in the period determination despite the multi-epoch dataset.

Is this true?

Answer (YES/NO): YES